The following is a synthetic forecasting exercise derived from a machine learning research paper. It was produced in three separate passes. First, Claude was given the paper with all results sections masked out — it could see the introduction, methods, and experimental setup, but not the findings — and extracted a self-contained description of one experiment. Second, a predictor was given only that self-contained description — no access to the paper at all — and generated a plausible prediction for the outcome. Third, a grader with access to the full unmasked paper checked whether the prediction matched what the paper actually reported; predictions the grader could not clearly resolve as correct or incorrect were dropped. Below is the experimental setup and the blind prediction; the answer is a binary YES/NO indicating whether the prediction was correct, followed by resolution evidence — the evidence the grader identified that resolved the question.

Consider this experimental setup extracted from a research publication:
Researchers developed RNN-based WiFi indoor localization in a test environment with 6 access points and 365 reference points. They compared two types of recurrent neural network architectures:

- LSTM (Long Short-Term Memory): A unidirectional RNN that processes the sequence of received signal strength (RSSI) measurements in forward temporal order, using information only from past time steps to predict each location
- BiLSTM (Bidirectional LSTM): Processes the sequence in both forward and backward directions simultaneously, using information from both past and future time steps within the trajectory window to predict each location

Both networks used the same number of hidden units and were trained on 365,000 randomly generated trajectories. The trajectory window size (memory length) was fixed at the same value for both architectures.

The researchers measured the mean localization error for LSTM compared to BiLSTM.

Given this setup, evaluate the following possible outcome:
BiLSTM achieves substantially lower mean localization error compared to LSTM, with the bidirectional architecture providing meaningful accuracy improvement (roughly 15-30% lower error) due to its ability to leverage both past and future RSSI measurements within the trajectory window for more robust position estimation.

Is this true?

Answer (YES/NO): NO